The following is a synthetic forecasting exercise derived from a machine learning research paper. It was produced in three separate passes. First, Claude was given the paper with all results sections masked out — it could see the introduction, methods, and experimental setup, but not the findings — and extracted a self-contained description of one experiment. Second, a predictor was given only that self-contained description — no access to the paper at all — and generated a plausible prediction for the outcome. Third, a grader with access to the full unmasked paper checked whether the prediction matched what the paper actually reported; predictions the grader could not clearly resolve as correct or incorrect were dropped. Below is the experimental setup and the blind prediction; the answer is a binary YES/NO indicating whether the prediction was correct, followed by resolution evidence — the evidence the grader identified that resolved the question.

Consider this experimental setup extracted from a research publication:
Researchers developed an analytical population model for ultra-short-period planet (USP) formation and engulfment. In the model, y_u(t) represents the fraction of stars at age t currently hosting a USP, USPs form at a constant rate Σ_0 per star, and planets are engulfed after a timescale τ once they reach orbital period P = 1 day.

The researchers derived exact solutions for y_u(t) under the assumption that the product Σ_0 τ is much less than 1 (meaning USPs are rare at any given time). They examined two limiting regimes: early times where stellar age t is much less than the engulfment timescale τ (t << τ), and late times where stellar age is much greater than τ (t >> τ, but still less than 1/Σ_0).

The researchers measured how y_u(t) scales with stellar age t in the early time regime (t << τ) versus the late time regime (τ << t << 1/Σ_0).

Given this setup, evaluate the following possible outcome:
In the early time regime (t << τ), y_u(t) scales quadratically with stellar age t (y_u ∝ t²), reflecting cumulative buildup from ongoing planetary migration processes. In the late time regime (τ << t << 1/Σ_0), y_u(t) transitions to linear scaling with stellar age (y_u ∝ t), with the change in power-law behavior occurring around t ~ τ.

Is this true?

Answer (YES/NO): NO